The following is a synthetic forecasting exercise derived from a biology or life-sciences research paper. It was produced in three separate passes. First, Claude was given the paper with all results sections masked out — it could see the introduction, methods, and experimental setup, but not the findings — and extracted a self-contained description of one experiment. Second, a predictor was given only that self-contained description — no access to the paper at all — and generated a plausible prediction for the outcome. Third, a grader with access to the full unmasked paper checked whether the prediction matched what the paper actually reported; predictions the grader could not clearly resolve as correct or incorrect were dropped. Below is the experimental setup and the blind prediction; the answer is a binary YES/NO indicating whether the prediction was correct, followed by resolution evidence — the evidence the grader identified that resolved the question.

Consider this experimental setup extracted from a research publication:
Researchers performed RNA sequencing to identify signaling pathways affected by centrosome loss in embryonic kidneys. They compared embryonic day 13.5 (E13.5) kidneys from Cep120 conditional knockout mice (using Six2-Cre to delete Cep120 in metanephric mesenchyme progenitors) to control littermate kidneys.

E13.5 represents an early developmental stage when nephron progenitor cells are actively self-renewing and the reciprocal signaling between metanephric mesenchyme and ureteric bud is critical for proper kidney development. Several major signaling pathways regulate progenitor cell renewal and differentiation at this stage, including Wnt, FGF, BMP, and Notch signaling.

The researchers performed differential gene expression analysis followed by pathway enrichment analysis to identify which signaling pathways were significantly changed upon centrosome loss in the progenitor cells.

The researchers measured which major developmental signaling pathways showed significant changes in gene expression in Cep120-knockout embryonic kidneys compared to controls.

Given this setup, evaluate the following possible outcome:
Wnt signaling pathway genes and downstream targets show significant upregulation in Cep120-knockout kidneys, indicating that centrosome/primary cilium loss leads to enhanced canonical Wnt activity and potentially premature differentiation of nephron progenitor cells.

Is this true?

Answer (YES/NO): NO